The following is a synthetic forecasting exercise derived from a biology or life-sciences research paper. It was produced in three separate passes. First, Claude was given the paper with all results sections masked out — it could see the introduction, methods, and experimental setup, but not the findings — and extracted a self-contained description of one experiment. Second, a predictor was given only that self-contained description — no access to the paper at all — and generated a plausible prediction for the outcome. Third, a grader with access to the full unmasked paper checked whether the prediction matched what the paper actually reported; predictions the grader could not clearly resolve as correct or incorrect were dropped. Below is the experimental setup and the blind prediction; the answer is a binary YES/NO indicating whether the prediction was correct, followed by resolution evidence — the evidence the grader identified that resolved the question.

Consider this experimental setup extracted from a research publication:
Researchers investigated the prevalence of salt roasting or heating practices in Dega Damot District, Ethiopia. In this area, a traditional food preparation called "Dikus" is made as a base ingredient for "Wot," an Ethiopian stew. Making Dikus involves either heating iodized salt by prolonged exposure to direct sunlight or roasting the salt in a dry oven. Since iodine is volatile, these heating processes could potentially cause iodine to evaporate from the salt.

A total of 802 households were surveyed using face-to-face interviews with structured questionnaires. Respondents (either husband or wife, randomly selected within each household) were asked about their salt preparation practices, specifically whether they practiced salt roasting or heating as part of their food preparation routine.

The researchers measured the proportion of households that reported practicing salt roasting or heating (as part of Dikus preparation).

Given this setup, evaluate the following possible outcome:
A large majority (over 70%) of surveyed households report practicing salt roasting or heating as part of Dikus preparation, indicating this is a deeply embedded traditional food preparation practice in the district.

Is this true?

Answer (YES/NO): YES